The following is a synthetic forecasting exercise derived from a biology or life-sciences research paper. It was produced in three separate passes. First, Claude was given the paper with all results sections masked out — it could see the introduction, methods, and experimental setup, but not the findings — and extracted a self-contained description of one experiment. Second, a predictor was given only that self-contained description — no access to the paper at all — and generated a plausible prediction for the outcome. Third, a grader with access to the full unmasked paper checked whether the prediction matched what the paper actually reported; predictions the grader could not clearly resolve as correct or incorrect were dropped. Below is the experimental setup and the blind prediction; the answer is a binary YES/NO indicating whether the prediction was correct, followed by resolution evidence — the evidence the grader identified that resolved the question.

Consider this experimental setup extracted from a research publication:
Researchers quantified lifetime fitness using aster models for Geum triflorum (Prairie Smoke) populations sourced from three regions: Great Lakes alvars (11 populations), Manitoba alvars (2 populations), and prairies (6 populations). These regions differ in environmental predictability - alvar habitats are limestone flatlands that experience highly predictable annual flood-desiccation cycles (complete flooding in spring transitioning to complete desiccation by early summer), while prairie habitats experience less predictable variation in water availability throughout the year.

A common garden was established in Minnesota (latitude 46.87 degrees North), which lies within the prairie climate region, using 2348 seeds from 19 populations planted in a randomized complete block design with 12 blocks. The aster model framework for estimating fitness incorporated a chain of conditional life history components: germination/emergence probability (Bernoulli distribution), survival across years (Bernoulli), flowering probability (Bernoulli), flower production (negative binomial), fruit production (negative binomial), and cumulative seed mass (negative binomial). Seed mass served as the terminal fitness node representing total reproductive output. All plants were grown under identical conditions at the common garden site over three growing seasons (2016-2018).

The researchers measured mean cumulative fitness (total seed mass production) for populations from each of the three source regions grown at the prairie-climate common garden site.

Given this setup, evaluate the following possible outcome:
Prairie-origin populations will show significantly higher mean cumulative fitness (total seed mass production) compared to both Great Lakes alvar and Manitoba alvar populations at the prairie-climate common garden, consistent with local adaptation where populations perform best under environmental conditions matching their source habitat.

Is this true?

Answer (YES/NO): NO